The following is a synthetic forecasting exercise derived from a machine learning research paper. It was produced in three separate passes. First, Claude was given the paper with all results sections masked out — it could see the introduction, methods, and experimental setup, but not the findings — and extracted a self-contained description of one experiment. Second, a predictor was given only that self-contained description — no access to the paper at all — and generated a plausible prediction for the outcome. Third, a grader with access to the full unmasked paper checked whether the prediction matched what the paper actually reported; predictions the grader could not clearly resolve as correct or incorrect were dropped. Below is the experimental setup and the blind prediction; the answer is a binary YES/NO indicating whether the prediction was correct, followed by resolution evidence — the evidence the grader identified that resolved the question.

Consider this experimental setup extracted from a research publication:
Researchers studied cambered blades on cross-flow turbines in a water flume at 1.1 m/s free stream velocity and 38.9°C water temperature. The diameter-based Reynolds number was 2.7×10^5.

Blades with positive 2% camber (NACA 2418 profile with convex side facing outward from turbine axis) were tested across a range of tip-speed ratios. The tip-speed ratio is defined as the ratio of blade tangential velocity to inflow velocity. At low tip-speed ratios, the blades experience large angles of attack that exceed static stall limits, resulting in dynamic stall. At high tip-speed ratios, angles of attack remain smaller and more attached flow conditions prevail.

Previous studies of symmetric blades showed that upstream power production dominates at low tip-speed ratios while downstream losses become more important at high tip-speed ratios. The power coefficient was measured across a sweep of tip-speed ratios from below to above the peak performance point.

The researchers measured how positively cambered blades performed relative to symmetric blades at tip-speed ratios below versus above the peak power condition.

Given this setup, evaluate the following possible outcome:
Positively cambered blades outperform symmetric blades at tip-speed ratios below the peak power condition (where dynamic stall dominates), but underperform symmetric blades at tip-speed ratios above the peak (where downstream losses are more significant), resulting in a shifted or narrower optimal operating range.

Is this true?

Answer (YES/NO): YES